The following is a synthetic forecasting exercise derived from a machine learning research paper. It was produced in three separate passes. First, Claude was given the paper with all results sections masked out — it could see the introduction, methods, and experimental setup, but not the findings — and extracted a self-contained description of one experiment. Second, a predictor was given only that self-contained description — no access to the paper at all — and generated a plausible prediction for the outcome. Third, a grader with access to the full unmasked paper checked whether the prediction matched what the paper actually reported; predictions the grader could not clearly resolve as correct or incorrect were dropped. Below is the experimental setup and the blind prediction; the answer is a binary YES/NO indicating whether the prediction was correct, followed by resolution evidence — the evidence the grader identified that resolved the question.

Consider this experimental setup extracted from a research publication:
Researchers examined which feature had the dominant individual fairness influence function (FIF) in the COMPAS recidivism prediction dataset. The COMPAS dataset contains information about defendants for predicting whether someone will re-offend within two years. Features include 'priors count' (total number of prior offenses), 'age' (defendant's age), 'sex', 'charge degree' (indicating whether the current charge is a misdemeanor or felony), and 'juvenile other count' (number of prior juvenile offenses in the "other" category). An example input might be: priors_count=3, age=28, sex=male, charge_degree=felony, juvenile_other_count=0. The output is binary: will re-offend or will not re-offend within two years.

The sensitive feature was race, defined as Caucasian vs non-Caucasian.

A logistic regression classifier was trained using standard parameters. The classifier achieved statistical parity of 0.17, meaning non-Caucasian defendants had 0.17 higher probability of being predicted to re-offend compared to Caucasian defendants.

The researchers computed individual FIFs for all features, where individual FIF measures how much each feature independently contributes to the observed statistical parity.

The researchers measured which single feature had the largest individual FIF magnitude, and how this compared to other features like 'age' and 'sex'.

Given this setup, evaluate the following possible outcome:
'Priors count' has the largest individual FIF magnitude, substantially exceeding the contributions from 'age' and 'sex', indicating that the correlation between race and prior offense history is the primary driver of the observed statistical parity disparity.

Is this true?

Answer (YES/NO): YES